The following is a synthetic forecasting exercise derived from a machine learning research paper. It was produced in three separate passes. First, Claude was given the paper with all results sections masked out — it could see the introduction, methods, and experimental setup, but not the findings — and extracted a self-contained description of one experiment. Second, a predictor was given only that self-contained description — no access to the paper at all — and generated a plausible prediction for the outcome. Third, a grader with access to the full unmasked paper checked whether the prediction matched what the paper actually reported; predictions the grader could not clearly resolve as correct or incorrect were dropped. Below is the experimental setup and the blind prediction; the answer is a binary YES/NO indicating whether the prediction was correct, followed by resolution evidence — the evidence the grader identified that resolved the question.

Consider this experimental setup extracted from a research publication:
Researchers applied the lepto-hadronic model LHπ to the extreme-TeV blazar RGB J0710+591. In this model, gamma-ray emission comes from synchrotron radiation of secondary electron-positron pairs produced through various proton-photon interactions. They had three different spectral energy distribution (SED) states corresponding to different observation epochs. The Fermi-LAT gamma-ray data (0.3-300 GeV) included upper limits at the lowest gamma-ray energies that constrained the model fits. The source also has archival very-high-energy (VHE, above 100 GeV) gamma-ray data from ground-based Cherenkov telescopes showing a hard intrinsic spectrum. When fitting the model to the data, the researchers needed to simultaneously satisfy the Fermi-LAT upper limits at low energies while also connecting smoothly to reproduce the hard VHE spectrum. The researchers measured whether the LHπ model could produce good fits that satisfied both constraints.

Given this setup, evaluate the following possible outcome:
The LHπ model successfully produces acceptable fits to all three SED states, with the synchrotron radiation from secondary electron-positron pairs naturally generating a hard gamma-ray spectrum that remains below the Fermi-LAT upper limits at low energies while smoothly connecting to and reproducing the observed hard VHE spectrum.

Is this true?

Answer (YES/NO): NO